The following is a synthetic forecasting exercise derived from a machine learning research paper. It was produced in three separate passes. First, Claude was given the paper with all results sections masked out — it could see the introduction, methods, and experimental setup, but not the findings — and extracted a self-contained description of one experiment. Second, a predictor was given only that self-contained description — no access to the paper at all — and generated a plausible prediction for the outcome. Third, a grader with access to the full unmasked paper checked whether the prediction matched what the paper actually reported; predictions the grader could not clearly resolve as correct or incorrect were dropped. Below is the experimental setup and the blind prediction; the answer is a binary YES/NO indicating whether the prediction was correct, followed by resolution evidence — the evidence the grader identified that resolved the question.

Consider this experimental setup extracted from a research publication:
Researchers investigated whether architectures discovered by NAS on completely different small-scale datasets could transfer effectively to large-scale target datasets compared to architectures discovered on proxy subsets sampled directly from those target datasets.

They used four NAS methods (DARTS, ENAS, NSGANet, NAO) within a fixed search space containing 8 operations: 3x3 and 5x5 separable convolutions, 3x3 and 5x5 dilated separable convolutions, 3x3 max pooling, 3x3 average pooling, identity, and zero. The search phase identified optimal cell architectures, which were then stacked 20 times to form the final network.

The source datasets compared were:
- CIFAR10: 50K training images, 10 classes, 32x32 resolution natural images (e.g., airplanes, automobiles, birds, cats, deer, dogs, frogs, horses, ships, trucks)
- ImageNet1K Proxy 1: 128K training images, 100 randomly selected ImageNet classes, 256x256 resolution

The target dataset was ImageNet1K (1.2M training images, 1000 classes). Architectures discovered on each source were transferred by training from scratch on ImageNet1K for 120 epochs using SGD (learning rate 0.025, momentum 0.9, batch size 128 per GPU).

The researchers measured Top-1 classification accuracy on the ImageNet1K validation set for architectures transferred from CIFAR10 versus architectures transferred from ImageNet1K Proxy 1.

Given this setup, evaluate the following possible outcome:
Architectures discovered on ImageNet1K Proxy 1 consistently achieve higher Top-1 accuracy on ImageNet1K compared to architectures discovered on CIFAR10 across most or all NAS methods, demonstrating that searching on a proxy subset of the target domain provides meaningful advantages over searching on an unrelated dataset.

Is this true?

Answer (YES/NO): NO